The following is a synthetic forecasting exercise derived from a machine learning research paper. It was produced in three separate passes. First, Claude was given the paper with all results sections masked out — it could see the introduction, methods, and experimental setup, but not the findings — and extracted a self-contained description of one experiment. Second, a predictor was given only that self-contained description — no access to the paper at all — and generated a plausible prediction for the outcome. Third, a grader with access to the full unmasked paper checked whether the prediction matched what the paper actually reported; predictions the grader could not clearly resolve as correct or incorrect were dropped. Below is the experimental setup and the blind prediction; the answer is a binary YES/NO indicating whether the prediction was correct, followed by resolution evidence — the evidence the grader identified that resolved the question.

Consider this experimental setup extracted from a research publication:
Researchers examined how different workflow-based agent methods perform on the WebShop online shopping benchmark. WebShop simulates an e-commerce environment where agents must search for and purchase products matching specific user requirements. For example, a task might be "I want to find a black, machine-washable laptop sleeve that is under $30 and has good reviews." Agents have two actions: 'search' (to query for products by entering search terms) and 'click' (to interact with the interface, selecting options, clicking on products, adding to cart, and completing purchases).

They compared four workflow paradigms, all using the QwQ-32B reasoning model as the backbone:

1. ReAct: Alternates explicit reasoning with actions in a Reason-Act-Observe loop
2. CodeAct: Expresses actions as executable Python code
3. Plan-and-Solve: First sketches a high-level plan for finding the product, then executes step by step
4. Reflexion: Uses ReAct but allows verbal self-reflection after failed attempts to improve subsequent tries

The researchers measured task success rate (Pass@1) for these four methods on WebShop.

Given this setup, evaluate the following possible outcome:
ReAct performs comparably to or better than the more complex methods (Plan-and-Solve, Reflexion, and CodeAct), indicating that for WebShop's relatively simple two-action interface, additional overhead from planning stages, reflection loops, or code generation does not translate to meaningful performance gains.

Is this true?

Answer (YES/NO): NO